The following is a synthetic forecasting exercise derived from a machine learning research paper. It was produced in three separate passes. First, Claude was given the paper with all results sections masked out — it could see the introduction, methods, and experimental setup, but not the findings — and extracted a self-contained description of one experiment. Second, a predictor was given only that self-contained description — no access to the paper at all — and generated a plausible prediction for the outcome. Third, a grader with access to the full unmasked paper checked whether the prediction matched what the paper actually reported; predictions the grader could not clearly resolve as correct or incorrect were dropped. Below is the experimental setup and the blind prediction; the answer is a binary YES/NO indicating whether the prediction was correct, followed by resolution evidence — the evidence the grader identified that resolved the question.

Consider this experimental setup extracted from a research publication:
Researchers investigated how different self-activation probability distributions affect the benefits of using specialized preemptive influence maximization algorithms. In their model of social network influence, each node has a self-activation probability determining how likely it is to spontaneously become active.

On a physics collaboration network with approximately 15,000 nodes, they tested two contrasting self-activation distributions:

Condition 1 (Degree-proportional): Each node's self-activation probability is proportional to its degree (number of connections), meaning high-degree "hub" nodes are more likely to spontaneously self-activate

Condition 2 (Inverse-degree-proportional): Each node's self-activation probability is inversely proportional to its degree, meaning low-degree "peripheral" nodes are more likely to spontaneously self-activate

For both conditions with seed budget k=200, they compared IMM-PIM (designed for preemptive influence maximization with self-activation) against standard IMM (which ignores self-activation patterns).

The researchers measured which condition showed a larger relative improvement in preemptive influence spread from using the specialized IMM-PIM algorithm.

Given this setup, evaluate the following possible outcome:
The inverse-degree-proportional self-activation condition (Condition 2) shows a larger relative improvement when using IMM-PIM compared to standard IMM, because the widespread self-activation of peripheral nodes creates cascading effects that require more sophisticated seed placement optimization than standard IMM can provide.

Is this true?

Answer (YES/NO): YES